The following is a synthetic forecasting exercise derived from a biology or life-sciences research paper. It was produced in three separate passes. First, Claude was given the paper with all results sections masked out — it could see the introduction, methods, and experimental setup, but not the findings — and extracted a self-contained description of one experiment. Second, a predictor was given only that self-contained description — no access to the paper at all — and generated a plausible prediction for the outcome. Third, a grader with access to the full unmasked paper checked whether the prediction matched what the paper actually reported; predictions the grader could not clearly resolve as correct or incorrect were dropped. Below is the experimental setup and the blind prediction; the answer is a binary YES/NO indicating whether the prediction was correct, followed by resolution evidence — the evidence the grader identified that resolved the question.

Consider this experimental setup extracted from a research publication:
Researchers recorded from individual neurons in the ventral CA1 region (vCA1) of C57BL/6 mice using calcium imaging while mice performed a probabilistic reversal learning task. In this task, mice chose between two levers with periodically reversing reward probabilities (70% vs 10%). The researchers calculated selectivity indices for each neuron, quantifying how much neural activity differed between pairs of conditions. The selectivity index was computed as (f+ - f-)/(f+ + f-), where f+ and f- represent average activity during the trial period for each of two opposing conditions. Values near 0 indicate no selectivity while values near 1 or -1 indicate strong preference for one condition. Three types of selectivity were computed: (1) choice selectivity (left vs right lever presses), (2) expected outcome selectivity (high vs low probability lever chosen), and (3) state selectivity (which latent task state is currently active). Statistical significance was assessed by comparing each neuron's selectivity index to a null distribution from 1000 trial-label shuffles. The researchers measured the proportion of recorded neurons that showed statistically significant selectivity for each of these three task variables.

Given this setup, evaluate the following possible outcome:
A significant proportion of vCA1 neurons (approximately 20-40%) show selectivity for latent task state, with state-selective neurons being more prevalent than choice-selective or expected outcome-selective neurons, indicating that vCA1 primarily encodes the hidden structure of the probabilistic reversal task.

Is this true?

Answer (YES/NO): NO